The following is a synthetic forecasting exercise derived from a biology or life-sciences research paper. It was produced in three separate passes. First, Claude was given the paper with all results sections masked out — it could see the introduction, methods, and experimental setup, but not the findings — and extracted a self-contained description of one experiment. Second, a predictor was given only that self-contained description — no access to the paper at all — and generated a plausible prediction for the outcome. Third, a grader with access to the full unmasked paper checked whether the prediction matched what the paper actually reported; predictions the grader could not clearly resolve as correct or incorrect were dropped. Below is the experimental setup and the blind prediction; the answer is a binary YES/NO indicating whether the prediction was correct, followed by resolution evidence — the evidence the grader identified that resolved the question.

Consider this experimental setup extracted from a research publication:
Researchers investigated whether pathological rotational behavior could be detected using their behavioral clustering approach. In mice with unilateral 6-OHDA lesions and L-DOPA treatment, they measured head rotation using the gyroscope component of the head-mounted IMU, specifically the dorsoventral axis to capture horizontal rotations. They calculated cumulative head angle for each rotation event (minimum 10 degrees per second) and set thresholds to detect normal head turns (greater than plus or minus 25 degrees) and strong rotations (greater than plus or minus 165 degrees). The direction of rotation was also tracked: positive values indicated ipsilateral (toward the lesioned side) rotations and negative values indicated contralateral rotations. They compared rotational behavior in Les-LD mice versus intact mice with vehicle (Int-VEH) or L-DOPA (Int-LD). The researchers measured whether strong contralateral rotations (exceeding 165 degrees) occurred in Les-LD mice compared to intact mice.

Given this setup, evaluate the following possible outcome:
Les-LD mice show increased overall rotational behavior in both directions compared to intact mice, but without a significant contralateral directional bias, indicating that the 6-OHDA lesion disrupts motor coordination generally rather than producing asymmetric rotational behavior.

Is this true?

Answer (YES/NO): NO